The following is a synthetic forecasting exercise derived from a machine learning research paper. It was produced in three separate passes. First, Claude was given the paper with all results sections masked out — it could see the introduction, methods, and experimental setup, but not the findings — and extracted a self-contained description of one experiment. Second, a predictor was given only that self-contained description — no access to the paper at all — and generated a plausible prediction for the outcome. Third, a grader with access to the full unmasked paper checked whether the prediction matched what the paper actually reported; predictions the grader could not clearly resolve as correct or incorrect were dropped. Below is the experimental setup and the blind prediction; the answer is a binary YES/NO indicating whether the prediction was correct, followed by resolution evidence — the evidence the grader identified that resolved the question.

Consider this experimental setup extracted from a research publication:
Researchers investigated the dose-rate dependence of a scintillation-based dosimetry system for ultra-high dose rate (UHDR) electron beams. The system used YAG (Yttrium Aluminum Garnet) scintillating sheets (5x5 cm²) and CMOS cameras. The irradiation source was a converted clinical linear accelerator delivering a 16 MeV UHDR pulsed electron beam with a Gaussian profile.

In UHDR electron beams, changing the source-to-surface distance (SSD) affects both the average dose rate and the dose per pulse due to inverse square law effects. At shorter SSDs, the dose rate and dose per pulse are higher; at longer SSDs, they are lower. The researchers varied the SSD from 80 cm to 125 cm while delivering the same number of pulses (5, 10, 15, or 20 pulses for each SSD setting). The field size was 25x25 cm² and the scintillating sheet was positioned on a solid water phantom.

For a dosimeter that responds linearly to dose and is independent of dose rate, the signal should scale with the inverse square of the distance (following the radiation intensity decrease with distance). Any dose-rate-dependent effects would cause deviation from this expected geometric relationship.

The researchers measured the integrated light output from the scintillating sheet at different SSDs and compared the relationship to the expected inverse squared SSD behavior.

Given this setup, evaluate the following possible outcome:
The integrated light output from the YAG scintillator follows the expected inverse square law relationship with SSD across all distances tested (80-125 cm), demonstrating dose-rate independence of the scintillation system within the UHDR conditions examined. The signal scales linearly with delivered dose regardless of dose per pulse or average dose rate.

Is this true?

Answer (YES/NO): NO